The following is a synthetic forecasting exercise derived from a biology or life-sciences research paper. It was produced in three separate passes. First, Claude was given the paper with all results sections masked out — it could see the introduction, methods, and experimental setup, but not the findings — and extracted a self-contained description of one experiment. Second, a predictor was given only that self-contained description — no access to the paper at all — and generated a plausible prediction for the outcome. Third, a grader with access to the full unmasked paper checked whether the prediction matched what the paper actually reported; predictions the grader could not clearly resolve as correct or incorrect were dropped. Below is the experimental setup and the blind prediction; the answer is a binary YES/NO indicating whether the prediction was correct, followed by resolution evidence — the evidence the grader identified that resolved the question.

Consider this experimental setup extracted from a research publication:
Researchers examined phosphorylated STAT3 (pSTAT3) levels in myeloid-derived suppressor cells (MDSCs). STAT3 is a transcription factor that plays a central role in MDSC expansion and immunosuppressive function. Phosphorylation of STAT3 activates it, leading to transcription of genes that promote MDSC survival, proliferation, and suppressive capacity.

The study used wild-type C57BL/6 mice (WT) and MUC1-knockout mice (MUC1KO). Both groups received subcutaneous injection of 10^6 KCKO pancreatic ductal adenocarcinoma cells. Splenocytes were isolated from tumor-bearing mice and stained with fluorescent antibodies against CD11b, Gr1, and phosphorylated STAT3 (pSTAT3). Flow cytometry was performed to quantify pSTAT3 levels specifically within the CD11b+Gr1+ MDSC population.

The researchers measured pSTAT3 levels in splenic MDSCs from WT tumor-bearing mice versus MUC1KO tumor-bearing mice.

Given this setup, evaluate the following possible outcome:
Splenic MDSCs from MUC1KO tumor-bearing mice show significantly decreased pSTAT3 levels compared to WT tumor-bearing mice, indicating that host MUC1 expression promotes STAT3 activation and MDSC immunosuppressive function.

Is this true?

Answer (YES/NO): NO